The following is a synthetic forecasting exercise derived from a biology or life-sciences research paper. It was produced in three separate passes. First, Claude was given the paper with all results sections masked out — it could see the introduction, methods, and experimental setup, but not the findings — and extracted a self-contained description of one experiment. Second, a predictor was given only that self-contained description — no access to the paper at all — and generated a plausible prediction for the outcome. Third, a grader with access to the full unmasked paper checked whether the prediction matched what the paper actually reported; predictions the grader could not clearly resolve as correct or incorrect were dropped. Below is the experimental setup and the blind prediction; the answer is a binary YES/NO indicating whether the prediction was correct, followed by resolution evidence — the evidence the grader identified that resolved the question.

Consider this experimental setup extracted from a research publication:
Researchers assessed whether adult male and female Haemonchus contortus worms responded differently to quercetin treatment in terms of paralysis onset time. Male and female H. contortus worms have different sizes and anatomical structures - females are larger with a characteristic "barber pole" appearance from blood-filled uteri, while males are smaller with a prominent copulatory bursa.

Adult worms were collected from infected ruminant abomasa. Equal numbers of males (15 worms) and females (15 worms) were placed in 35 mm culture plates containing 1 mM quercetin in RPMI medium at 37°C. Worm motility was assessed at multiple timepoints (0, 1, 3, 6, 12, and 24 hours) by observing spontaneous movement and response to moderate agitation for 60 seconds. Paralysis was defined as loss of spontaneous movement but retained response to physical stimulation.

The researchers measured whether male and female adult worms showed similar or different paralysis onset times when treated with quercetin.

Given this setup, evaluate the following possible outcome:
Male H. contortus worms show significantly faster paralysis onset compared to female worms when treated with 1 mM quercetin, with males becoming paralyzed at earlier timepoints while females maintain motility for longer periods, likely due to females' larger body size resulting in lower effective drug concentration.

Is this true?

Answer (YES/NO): YES